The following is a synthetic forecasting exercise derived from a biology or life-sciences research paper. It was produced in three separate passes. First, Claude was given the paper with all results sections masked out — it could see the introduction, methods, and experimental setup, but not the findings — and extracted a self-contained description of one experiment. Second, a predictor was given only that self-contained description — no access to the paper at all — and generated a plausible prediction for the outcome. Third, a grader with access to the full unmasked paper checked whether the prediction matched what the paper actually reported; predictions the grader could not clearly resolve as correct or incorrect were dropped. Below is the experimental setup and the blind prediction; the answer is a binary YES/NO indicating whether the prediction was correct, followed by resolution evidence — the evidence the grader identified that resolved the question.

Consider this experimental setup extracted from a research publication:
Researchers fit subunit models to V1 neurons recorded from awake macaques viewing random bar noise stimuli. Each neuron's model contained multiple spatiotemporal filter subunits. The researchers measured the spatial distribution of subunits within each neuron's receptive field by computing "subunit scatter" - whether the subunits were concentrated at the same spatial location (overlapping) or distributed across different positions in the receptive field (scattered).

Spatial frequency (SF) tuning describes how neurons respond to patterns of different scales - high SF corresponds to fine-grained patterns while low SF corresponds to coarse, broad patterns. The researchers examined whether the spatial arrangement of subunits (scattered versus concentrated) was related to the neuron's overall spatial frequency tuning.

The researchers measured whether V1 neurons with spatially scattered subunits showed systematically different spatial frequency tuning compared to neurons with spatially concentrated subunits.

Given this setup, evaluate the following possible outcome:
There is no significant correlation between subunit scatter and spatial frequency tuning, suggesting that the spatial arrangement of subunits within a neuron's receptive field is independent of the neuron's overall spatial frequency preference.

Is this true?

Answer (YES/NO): NO